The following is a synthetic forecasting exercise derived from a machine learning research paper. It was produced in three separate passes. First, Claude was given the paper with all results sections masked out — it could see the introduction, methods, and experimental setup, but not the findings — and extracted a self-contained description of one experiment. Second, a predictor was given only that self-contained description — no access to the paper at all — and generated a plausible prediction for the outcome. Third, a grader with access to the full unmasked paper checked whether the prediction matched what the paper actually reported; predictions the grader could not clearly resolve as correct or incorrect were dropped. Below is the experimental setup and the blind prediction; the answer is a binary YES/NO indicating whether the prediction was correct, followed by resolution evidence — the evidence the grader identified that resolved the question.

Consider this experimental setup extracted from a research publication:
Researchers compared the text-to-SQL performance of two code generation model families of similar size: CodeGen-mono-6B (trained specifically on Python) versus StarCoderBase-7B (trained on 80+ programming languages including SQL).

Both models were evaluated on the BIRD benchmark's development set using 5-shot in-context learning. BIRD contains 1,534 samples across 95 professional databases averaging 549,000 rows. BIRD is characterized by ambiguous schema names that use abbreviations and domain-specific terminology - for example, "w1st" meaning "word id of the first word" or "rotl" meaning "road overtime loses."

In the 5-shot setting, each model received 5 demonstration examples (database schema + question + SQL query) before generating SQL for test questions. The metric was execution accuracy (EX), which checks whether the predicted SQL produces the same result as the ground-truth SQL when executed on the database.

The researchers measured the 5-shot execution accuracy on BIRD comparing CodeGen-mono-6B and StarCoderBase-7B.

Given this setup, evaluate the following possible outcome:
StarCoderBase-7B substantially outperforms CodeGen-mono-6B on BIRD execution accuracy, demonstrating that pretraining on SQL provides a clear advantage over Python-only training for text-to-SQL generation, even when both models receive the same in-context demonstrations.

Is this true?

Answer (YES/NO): YES